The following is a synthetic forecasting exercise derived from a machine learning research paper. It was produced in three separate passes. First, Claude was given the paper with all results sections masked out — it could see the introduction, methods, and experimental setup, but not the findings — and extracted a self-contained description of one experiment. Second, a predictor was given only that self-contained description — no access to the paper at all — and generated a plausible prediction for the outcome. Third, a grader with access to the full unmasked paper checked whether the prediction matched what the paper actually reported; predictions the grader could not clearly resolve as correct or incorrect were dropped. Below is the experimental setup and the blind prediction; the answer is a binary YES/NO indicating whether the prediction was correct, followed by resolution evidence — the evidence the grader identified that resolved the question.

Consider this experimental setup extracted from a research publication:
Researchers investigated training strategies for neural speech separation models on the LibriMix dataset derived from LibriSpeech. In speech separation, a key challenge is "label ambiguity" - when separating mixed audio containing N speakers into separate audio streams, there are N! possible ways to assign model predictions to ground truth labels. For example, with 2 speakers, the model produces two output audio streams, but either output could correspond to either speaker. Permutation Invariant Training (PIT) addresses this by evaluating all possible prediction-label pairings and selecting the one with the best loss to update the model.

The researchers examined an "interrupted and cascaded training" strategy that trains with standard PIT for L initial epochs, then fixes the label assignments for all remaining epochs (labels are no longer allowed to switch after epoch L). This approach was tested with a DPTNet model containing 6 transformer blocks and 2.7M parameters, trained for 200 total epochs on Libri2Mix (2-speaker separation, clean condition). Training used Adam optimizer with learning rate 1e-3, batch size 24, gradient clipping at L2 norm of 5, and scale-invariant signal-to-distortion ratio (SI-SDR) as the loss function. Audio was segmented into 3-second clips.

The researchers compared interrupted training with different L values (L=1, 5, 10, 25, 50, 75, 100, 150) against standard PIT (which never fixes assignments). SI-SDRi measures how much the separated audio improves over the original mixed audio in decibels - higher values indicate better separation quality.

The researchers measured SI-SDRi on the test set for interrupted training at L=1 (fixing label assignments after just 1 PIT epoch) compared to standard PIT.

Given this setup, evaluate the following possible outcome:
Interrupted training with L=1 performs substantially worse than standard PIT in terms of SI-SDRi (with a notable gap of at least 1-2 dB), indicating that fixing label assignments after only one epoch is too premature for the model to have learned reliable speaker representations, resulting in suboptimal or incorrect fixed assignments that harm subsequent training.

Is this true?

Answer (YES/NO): NO